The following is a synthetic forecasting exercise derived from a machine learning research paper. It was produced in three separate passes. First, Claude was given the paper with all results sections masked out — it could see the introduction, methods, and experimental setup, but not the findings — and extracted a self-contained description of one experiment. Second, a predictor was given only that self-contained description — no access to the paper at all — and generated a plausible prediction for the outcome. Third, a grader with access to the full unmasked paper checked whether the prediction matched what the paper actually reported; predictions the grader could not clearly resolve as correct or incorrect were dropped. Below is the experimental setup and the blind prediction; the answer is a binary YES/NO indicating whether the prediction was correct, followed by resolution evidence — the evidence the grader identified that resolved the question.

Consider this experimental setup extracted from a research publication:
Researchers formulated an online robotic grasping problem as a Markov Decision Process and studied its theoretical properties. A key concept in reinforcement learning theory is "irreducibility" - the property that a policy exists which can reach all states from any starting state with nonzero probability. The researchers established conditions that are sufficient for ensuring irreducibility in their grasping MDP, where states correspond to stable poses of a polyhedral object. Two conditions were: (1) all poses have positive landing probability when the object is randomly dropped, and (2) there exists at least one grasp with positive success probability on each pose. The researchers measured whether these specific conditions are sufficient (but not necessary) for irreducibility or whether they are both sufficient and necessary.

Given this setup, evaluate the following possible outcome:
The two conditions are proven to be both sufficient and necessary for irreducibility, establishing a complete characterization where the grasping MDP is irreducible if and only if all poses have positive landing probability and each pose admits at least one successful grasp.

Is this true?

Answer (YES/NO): NO